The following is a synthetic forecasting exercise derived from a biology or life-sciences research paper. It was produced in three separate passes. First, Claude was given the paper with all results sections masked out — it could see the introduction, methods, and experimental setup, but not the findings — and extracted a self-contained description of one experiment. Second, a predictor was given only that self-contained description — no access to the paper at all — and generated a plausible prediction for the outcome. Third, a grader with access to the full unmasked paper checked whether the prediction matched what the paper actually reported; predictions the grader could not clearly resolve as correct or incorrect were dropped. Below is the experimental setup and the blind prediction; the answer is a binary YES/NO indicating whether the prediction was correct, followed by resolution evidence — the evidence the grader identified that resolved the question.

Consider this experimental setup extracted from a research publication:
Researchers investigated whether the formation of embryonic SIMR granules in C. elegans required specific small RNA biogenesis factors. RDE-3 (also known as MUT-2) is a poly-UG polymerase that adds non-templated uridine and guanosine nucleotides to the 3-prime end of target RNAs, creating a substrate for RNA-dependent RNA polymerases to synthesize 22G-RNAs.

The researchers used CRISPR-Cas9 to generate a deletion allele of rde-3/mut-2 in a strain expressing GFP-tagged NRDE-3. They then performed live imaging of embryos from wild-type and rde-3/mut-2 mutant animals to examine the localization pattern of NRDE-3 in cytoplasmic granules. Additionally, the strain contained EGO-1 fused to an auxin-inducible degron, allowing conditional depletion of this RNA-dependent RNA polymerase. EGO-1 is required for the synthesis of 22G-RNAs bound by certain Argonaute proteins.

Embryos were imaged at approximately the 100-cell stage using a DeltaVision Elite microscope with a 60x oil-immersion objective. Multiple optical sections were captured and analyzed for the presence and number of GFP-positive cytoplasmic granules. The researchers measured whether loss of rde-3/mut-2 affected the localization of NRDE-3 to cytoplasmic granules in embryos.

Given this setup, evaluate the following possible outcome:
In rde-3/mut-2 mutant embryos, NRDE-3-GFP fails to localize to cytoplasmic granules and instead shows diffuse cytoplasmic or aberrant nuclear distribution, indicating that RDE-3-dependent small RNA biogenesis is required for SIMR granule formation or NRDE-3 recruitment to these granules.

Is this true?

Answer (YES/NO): NO